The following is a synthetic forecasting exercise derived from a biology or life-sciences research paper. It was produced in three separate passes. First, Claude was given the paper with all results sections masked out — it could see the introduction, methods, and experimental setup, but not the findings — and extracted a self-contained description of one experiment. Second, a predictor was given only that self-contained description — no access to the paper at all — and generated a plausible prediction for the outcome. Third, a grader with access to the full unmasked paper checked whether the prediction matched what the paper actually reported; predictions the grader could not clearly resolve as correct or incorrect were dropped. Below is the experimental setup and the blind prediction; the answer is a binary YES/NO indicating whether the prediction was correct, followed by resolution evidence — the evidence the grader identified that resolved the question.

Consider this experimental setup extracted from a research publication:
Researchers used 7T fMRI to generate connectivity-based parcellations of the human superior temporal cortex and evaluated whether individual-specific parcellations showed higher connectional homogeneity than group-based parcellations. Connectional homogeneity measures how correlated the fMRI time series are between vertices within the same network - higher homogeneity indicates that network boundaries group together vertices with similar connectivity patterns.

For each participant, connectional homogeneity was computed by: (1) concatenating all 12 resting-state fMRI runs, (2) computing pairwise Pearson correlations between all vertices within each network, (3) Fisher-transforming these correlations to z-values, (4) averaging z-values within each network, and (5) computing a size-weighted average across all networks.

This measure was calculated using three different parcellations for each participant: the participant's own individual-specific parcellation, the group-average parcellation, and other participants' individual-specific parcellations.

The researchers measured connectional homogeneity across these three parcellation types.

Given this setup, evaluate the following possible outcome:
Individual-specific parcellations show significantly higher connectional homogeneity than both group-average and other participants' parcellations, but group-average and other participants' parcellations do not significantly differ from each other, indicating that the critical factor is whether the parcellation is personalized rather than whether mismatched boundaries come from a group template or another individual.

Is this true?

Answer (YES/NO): NO